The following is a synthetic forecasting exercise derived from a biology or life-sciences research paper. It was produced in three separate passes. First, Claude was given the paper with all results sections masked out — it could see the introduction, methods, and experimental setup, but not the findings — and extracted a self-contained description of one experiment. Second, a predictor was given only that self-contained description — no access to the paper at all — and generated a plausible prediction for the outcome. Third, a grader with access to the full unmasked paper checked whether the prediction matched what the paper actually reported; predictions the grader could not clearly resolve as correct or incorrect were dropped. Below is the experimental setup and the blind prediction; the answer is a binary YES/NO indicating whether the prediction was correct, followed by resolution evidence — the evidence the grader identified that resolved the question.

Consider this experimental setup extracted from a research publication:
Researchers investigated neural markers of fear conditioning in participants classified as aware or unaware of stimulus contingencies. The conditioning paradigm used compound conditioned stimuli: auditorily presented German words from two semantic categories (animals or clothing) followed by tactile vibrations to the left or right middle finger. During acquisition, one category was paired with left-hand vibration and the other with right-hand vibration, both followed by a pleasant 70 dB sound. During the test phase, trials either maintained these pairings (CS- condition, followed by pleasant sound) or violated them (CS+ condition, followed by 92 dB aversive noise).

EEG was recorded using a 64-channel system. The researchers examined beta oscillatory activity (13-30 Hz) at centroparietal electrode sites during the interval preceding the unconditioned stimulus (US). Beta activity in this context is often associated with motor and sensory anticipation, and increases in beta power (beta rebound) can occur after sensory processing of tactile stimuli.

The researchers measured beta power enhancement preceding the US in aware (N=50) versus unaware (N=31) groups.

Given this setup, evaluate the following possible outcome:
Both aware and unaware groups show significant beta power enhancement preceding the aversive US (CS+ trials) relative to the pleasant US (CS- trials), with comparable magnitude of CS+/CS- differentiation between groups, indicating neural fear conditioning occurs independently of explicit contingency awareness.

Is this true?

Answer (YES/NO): NO